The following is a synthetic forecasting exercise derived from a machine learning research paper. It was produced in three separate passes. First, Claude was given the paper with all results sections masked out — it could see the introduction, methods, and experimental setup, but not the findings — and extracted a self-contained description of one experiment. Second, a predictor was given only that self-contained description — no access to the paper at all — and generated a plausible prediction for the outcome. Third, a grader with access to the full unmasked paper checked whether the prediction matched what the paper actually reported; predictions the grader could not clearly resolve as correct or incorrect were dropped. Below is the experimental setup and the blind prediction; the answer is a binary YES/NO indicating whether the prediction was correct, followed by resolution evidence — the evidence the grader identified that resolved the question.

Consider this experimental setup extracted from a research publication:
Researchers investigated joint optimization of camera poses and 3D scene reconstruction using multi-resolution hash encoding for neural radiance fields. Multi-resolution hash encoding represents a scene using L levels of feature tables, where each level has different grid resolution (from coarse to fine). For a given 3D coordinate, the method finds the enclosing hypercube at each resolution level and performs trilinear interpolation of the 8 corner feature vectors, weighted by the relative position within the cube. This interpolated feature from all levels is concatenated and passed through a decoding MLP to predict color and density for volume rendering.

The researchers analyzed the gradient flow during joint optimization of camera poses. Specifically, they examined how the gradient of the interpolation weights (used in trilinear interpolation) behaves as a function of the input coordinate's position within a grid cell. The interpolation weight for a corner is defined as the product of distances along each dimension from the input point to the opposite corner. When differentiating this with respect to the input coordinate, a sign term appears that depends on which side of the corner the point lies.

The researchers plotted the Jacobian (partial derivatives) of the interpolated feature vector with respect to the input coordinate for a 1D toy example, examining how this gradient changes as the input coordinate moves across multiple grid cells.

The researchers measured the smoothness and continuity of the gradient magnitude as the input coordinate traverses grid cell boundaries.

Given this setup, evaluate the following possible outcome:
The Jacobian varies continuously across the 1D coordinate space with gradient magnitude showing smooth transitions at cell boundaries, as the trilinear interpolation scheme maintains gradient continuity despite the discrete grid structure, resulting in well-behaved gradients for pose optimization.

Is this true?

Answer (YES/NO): NO